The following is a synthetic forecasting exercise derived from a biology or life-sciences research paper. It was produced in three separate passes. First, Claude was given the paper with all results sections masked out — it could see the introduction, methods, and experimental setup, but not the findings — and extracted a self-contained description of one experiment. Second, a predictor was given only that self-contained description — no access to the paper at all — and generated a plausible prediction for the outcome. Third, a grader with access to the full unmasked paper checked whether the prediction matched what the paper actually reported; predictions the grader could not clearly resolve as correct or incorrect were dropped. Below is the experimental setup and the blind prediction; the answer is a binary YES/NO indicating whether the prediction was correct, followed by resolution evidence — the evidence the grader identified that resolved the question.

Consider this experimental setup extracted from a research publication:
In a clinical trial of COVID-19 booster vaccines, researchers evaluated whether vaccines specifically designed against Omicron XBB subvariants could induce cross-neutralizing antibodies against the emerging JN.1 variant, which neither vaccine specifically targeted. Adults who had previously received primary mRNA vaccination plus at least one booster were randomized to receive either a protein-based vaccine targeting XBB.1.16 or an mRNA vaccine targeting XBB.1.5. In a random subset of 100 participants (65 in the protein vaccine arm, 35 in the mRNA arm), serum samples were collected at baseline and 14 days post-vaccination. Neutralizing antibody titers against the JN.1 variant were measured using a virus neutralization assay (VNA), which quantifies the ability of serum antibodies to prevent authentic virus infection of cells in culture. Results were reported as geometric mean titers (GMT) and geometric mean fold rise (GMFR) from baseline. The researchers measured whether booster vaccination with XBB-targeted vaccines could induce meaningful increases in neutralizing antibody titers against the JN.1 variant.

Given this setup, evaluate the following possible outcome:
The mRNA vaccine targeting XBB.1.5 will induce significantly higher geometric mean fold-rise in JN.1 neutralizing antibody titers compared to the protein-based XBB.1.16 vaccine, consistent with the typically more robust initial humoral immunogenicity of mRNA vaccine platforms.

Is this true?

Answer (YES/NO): NO